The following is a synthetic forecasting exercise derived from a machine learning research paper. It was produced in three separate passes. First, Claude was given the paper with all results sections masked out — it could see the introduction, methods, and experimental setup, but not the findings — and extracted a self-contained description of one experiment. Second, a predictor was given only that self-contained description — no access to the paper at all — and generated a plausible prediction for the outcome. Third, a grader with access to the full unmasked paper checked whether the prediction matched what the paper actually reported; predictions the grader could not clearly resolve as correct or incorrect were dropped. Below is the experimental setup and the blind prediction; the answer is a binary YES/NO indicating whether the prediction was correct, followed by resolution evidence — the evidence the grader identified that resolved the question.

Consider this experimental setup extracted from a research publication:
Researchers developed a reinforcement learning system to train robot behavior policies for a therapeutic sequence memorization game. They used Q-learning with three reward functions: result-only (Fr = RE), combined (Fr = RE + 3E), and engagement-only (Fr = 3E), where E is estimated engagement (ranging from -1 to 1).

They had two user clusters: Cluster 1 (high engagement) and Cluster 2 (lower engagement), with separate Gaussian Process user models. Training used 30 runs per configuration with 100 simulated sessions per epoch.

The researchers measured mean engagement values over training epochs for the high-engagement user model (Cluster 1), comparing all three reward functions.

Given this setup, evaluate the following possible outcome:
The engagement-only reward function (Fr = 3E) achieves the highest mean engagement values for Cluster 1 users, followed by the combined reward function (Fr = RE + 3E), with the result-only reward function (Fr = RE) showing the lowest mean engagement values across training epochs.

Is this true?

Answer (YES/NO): NO